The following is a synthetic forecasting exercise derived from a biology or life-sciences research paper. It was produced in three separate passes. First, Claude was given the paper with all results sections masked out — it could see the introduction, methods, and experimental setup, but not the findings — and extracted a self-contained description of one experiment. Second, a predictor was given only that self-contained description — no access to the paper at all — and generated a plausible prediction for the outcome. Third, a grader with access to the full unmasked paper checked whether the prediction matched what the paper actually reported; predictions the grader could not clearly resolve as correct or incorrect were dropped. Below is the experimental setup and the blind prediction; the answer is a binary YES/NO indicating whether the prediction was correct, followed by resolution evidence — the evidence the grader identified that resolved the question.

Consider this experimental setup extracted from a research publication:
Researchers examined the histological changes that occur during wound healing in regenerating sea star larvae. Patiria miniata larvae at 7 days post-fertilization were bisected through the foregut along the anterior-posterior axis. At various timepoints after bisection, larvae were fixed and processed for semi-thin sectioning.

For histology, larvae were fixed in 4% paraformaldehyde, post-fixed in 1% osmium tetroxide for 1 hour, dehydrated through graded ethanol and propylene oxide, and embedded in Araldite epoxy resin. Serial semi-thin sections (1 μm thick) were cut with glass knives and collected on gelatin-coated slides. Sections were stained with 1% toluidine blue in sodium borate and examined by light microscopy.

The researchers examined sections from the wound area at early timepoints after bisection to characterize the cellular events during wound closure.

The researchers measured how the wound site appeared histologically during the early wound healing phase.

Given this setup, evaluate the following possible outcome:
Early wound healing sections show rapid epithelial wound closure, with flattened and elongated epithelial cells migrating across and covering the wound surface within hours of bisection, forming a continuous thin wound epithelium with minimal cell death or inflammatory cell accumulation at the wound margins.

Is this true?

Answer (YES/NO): NO